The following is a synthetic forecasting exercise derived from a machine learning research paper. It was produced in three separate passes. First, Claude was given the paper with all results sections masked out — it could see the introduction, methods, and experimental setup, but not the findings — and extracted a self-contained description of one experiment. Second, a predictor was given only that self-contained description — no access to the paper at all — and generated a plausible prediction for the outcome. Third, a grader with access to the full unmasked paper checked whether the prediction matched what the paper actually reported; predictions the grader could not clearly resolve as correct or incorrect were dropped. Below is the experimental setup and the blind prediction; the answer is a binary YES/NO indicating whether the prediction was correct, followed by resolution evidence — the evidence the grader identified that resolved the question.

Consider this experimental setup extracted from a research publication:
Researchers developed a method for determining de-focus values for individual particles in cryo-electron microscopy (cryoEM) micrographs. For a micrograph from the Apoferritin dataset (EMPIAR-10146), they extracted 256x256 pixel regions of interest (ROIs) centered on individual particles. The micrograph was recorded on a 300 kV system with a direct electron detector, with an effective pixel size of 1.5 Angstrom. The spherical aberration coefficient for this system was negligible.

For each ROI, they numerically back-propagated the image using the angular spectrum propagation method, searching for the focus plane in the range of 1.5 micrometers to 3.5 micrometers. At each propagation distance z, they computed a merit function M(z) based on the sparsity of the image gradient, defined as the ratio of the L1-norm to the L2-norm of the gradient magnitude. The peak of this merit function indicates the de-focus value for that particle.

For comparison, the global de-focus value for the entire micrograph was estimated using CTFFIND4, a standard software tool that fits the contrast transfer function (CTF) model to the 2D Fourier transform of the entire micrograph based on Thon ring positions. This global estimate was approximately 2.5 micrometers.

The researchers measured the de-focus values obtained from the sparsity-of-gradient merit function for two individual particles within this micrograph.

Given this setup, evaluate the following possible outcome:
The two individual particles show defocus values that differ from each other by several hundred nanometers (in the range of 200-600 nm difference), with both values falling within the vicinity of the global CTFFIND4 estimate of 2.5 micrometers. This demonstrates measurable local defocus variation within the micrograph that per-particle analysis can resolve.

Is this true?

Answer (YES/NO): NO